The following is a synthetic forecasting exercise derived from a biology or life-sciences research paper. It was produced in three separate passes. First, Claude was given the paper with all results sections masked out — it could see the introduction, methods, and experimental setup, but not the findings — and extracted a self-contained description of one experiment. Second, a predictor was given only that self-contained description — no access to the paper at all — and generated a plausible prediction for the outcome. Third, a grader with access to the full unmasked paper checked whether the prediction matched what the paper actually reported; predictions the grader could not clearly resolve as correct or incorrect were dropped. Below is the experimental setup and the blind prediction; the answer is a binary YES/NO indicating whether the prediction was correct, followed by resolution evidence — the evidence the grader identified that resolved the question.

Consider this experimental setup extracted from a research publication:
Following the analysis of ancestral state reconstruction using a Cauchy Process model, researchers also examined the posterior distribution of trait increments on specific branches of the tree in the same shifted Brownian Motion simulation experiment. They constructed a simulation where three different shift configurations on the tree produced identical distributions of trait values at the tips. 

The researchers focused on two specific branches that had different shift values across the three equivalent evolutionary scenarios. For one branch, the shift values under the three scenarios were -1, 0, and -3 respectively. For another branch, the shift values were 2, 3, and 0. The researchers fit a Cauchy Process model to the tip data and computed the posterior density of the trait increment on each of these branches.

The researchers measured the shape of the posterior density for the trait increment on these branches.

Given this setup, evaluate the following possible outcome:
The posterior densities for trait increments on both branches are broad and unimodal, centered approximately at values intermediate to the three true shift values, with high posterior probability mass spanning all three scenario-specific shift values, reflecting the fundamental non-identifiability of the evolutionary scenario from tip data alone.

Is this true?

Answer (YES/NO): NO